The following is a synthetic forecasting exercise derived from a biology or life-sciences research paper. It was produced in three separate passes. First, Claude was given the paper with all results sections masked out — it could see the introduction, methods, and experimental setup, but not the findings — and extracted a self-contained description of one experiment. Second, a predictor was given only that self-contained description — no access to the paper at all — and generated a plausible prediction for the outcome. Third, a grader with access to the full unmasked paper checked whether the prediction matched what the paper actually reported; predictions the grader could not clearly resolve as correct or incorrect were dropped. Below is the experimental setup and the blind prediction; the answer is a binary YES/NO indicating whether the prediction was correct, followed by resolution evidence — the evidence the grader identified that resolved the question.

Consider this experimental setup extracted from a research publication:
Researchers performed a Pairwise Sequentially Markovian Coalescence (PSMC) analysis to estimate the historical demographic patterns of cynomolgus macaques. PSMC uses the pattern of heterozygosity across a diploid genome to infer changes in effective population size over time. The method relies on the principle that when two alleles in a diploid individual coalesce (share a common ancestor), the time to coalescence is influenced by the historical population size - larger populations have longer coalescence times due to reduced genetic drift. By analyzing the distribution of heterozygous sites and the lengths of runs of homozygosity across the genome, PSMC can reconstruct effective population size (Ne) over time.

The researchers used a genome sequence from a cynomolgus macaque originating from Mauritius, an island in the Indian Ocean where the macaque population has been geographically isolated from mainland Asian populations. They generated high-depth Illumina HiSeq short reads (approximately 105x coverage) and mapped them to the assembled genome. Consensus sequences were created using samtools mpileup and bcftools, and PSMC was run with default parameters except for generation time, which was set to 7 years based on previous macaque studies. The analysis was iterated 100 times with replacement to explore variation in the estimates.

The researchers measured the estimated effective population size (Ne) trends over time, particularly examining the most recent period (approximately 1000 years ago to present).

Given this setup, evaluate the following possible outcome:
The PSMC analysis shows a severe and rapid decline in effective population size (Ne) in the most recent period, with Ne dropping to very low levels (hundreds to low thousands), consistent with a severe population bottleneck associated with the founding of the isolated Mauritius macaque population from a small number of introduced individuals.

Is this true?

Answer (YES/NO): YES